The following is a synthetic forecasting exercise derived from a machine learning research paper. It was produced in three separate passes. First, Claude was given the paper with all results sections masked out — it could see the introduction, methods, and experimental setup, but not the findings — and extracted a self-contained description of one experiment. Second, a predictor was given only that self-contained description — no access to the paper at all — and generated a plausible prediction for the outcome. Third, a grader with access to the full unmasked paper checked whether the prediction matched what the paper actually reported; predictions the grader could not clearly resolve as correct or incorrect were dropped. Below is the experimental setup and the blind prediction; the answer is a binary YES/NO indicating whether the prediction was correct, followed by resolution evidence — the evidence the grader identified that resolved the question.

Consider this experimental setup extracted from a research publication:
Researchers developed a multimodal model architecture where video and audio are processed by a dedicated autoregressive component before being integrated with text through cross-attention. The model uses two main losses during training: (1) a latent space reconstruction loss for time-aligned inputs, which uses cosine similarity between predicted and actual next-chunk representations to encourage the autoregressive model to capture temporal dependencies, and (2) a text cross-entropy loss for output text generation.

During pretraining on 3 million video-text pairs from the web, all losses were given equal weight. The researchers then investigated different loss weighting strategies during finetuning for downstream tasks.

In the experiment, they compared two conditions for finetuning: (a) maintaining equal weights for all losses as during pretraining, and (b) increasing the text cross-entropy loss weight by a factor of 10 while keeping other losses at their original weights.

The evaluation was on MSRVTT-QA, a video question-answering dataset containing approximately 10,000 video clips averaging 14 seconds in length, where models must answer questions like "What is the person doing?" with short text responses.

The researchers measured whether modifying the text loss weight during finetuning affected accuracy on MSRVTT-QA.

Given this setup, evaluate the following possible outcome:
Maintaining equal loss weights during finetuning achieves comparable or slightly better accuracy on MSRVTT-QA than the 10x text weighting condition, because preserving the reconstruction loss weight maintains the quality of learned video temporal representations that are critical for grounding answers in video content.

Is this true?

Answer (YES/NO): NO